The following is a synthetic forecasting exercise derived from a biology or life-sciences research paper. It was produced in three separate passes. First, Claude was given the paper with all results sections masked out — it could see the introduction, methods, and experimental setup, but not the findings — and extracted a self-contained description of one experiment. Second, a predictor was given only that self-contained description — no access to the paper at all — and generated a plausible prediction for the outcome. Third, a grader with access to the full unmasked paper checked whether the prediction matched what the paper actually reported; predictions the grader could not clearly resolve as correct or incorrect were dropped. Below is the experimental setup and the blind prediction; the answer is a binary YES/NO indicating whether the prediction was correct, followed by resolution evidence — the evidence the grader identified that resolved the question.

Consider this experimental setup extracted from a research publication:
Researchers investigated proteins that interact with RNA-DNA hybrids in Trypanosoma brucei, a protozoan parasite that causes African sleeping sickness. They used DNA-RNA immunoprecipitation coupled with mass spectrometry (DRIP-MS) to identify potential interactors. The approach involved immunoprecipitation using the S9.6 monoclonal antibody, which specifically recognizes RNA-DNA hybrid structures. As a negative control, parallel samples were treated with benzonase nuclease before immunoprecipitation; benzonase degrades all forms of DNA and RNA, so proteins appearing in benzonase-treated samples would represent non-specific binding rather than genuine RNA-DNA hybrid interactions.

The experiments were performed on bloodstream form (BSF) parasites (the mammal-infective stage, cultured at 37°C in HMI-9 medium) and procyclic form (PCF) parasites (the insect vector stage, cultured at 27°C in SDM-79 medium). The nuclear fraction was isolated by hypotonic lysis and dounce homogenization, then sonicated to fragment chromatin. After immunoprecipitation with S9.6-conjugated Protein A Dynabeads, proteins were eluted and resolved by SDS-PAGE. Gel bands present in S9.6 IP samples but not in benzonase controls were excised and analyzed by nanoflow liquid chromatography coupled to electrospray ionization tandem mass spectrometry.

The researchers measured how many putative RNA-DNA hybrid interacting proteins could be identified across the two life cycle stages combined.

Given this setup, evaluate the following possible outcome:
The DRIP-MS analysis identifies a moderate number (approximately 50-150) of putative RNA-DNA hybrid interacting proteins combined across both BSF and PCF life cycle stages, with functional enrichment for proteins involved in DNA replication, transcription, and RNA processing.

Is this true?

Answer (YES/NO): NO